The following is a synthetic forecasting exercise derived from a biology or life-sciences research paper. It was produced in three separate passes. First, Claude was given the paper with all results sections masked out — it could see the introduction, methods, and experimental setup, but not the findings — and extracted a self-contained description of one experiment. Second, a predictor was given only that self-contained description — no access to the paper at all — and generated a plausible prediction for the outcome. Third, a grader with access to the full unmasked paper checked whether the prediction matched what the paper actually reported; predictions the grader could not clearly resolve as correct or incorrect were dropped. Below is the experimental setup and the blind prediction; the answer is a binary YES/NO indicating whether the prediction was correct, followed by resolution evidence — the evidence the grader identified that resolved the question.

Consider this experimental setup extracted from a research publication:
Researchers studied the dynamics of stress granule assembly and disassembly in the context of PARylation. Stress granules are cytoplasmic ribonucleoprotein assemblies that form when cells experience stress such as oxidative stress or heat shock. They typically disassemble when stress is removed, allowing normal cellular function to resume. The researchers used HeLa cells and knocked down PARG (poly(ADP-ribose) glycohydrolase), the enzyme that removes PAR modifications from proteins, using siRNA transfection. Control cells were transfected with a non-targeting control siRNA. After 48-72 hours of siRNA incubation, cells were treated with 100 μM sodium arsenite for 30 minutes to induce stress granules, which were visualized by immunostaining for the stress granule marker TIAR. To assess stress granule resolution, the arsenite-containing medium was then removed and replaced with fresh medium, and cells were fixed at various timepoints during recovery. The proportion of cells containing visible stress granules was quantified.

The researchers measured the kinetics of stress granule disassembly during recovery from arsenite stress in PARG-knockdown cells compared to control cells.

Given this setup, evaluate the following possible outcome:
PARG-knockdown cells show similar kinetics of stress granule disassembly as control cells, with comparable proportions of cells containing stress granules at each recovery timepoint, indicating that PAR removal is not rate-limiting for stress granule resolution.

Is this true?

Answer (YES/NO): NO